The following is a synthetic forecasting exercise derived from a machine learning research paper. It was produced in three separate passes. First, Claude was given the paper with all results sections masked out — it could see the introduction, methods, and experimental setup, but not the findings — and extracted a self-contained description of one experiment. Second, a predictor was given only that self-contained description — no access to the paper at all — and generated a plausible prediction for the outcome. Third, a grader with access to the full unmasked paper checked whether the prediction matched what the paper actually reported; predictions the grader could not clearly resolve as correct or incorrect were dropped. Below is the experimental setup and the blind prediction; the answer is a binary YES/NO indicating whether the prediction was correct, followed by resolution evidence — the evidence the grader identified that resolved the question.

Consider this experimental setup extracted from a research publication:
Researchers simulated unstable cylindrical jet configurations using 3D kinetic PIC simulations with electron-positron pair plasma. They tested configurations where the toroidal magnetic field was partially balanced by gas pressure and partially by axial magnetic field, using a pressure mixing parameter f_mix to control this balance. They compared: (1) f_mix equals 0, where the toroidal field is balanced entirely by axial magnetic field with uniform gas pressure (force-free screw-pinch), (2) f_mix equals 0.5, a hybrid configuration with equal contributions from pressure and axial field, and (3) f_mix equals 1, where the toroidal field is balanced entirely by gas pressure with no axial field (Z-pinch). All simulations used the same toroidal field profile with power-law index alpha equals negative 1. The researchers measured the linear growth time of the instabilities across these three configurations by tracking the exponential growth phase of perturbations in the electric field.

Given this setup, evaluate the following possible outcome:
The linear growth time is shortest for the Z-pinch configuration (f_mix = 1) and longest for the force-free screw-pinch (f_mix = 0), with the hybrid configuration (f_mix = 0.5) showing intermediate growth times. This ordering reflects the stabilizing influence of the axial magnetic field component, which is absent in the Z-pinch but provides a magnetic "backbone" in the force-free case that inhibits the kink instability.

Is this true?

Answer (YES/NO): YES